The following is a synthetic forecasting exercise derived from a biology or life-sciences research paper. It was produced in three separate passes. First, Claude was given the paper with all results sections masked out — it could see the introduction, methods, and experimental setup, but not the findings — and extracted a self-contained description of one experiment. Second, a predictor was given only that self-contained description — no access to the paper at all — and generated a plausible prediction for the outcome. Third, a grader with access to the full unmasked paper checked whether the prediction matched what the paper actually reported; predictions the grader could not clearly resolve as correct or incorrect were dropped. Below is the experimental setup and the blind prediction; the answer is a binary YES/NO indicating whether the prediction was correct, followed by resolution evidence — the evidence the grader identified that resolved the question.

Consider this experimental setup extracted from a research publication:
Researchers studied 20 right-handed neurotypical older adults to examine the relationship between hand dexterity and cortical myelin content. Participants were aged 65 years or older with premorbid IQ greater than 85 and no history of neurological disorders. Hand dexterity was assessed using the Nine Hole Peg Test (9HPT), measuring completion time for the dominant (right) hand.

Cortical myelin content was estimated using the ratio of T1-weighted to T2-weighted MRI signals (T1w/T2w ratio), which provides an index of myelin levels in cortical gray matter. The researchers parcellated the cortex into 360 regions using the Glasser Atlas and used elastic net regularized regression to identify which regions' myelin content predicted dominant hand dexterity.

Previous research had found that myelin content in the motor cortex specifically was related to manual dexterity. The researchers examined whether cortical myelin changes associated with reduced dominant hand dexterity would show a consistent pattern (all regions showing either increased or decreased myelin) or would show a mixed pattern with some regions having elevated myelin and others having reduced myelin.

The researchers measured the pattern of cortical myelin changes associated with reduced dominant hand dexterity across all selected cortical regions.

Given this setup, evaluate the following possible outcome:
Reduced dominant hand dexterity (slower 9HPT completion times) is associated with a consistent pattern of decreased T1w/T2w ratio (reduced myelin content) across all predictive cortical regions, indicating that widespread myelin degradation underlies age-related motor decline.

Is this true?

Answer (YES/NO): NO